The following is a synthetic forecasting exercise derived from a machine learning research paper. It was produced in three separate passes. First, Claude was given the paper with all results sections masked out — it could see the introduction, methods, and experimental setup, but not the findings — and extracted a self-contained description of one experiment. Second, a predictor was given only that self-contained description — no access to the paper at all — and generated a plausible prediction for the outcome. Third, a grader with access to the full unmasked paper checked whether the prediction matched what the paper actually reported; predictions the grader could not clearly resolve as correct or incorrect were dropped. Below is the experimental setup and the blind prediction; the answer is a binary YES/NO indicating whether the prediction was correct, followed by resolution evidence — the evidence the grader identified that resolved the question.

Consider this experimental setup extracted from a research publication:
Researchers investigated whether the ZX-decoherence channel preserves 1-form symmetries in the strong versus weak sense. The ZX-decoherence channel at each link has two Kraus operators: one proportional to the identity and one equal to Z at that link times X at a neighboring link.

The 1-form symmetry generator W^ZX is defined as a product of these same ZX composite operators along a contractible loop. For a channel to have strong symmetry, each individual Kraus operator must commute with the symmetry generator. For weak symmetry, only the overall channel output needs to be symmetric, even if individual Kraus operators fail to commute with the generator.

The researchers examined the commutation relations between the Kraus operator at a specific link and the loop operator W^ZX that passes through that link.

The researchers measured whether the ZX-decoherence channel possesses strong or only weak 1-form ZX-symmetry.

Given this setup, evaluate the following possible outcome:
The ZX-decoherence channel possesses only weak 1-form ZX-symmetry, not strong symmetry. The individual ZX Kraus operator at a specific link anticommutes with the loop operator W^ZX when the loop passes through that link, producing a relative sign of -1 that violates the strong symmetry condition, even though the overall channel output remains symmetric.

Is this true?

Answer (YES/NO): YES